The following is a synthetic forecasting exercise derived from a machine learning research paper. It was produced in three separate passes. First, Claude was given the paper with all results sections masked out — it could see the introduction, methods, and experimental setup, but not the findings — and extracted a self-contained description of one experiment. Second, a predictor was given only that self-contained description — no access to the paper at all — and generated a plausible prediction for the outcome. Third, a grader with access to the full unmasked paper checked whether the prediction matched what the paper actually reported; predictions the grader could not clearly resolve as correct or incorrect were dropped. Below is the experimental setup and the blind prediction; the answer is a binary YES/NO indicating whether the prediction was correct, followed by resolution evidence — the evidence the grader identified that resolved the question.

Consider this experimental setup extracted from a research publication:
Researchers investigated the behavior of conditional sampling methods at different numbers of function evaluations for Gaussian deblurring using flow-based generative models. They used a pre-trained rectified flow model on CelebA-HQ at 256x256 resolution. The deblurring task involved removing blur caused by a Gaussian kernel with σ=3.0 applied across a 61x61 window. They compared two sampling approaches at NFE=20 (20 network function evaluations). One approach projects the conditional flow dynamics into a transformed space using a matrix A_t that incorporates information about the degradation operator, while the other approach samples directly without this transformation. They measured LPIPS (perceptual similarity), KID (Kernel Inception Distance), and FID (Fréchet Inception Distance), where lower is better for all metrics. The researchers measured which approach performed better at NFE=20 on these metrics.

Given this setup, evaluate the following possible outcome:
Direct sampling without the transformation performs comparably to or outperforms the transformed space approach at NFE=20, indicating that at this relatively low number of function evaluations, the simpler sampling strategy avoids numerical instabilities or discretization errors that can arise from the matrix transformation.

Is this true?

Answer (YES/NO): YES